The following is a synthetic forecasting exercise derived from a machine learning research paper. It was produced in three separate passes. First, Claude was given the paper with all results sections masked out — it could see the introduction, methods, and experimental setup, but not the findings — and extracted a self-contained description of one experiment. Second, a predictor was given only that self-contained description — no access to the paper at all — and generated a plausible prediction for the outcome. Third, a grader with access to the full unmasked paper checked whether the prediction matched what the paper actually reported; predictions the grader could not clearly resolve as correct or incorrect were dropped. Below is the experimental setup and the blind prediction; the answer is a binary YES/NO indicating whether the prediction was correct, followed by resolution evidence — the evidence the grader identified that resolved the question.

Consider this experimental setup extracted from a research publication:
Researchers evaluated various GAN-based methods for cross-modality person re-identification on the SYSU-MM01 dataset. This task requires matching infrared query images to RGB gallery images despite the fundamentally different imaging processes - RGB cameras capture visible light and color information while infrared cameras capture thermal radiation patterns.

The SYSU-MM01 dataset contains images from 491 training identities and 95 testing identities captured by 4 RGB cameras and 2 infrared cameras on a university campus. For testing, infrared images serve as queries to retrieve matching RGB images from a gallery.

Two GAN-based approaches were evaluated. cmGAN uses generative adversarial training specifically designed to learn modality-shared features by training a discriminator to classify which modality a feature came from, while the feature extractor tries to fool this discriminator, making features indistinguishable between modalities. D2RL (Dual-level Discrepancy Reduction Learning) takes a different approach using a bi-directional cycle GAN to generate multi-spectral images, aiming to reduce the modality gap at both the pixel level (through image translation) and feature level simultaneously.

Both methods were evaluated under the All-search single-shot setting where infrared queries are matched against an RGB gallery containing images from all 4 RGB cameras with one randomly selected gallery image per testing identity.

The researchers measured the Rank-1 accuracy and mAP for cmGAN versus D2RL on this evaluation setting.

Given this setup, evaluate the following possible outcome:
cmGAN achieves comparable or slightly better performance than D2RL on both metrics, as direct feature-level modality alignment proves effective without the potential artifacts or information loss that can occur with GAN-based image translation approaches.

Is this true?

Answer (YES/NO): NO